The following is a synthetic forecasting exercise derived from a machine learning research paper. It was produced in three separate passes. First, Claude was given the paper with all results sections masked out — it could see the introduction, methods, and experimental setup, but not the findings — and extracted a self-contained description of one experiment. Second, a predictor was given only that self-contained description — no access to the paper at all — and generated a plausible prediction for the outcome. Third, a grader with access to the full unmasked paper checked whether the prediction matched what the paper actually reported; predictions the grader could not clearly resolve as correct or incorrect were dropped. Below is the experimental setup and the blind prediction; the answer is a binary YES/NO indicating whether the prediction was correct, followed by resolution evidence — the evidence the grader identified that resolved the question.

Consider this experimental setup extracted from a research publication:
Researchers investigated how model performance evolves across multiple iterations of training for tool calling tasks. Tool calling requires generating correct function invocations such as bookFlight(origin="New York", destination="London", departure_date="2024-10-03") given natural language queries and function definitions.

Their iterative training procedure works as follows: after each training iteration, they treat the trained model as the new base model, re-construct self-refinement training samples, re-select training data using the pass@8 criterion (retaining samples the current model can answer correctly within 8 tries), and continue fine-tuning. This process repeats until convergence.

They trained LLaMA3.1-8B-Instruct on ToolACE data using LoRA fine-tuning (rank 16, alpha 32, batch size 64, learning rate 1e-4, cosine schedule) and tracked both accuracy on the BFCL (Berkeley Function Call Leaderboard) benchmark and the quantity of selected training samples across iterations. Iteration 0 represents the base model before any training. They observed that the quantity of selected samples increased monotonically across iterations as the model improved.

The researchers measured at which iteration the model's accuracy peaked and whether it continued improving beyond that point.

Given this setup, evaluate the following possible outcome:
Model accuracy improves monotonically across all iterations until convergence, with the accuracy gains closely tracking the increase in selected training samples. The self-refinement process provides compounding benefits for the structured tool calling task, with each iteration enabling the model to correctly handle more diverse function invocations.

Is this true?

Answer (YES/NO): NO